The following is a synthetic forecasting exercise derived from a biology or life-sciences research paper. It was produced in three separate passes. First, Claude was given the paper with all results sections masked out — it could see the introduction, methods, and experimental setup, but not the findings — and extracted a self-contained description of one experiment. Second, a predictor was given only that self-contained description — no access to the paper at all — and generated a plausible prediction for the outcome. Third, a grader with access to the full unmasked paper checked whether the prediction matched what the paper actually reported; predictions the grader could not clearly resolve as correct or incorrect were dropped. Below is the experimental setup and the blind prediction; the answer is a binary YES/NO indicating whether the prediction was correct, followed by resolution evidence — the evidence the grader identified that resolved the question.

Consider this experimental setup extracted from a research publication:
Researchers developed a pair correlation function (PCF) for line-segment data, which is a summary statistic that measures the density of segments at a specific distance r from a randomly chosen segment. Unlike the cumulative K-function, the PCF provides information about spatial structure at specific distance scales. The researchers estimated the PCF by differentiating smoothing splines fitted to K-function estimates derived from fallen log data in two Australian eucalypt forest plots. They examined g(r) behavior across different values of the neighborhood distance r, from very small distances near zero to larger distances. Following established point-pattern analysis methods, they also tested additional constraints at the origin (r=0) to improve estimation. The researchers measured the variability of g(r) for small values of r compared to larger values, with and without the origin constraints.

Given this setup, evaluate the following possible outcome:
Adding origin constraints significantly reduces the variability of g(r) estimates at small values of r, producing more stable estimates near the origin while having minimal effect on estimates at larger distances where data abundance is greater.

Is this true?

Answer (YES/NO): NO